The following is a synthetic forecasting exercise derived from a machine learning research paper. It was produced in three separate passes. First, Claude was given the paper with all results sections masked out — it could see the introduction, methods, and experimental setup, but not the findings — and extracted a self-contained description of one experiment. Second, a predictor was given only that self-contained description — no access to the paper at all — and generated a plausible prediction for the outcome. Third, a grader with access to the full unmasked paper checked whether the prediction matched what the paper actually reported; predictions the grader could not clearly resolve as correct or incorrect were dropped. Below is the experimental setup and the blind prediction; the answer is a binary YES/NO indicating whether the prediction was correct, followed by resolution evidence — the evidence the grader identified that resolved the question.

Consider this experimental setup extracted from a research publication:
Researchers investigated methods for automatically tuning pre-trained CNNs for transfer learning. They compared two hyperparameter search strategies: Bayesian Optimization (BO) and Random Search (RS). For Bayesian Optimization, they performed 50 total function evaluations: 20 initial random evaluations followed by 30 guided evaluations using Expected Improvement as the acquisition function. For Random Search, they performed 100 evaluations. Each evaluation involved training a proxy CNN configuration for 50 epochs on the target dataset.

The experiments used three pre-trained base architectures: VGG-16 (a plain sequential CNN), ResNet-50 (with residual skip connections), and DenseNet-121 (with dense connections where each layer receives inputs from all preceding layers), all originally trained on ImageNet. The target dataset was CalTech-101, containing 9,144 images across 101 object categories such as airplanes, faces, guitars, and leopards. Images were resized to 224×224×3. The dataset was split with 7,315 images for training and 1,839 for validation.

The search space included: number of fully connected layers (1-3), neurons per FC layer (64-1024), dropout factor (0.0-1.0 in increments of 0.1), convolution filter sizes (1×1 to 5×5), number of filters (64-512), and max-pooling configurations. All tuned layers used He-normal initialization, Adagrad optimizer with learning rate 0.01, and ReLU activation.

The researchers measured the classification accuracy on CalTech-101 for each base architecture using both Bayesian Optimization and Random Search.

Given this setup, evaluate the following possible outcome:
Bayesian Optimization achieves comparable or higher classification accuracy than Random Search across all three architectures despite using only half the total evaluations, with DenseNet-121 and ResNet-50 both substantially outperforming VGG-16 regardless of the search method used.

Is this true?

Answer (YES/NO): NO